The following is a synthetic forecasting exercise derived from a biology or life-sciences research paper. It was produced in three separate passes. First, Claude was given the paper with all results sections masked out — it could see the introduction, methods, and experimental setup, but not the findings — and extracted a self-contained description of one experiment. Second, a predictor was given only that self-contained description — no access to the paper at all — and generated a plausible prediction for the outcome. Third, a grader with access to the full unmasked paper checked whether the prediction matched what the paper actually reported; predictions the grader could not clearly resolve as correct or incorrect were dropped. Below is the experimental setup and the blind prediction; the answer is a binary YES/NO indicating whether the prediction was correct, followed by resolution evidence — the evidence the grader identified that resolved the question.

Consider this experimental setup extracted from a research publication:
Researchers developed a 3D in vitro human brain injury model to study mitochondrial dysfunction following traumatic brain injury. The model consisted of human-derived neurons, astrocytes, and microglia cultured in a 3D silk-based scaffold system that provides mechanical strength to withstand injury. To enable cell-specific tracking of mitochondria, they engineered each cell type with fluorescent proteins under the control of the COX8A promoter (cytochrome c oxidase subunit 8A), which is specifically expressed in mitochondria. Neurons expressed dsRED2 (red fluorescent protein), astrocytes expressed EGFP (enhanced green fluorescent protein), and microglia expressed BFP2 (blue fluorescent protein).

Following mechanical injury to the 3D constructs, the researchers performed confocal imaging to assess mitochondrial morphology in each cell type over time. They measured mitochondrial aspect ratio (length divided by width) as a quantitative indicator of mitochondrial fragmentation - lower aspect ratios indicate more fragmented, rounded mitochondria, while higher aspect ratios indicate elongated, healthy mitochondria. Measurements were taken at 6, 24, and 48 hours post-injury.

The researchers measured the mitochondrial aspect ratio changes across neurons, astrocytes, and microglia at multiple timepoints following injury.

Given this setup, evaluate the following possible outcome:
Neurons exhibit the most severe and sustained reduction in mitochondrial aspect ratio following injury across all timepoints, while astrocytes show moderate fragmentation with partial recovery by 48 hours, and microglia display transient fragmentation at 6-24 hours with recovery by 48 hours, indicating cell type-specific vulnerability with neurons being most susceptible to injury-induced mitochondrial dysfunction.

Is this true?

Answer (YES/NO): NO